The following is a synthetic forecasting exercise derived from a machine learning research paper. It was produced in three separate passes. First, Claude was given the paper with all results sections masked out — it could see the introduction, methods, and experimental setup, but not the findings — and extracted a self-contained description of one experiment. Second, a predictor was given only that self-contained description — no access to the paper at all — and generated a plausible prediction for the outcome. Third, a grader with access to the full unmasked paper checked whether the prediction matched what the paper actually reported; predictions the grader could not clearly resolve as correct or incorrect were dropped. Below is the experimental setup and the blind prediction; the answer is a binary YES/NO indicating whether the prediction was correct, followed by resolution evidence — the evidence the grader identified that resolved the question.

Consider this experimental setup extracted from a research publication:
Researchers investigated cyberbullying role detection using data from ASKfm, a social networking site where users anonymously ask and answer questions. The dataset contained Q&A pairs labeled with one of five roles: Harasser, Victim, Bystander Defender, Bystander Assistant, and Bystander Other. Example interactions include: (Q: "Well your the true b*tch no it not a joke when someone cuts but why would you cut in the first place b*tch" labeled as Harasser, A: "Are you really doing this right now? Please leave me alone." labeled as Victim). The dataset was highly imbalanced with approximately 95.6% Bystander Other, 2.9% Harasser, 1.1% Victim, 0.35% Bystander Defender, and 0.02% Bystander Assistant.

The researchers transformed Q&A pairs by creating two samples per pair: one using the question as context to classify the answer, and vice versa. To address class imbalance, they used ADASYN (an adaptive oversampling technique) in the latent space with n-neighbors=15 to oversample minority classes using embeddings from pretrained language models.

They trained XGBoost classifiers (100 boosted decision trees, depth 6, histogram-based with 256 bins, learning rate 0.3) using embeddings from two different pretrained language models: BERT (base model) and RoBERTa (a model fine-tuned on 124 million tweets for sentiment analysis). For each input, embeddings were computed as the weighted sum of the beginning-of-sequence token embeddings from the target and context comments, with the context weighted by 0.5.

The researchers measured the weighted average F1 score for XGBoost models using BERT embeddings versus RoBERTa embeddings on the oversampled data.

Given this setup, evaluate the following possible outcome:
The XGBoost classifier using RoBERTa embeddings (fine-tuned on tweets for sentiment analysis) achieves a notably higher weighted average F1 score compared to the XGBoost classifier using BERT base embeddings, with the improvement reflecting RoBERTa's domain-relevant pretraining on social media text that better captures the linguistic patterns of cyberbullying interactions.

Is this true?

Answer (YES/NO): NO